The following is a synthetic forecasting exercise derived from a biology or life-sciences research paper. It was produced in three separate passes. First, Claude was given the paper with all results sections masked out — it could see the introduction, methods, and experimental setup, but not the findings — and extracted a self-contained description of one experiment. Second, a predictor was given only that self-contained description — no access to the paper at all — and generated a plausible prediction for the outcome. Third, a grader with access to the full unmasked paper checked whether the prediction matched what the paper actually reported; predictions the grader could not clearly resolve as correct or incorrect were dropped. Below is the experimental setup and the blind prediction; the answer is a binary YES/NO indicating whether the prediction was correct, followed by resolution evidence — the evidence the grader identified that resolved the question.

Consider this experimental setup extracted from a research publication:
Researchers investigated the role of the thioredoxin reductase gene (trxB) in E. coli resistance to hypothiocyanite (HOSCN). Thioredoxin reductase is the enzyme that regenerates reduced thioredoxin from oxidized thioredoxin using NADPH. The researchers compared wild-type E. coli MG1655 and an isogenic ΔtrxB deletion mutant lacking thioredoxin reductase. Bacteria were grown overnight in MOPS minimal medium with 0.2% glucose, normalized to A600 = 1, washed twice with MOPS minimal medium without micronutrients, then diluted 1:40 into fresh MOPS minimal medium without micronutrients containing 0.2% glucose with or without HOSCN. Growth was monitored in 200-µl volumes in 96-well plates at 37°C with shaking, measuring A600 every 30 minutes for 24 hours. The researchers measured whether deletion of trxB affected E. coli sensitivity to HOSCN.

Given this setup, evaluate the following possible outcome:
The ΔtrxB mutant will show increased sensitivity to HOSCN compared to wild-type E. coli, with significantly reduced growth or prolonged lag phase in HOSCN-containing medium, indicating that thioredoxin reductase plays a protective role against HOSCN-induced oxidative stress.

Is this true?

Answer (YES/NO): NO